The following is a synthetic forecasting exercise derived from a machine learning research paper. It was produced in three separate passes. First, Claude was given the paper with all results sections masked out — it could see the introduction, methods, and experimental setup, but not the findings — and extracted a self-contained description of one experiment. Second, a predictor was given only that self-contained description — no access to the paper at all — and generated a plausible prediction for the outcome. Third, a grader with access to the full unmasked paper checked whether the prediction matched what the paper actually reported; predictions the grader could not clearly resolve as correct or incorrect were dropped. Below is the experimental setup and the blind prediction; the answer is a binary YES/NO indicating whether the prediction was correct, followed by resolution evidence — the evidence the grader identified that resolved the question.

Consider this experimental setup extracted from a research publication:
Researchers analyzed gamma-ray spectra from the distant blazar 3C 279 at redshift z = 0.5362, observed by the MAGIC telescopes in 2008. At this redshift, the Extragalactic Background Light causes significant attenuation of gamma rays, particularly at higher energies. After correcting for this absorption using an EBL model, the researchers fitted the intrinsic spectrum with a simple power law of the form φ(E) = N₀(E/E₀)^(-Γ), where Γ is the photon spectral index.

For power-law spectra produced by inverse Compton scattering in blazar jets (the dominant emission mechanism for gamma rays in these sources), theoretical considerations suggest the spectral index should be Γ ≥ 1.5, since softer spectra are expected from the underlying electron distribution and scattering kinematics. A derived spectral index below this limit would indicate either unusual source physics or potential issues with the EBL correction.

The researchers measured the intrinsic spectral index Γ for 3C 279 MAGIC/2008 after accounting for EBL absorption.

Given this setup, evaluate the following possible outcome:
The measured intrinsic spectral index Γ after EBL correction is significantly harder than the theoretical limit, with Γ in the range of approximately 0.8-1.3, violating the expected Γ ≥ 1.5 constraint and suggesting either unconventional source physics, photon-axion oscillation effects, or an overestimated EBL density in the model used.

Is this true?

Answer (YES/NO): NO